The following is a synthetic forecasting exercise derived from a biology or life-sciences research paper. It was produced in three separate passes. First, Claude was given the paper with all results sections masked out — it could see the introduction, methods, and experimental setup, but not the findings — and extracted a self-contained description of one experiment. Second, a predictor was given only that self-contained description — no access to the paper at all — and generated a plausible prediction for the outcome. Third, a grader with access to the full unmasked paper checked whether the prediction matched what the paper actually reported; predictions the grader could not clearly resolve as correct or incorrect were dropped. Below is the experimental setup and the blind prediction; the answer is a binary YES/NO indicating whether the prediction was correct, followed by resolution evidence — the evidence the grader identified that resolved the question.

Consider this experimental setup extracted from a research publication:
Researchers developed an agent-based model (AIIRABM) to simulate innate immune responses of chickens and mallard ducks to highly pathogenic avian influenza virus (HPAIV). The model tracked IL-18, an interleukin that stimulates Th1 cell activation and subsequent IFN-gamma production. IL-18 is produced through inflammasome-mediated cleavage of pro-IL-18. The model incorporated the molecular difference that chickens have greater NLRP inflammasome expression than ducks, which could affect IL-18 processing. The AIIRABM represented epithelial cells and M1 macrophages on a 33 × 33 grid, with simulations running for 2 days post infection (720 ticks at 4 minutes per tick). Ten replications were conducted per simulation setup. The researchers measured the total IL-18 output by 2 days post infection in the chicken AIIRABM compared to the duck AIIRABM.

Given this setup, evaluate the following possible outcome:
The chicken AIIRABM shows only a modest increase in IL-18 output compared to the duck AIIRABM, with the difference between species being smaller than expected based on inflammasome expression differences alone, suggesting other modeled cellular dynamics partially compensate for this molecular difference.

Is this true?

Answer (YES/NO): NO